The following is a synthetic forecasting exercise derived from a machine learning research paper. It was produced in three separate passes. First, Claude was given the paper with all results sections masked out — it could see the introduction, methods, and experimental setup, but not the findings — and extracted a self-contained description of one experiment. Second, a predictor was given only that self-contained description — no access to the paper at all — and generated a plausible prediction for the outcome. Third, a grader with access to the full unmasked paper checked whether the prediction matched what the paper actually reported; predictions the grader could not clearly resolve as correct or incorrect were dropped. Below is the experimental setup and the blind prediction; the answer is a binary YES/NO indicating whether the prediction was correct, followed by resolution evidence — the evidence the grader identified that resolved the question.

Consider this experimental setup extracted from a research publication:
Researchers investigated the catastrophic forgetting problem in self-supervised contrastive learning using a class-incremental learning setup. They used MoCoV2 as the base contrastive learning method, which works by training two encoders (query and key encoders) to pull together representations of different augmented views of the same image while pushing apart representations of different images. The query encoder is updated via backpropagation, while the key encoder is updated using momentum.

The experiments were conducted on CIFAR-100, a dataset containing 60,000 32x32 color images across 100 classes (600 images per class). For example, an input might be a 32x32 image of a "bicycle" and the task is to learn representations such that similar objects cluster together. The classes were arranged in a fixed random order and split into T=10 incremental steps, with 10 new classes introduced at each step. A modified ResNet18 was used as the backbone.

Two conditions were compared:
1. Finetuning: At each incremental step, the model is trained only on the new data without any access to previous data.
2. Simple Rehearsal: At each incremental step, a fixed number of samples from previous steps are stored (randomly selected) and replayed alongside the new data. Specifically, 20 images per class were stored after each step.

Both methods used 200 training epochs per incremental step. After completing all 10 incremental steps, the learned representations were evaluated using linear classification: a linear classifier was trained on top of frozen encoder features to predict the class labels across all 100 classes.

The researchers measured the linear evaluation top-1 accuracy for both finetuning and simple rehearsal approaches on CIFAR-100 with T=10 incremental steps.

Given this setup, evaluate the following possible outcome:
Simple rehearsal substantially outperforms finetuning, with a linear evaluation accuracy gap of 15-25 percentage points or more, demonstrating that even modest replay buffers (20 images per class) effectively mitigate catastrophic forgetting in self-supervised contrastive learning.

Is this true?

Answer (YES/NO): NO